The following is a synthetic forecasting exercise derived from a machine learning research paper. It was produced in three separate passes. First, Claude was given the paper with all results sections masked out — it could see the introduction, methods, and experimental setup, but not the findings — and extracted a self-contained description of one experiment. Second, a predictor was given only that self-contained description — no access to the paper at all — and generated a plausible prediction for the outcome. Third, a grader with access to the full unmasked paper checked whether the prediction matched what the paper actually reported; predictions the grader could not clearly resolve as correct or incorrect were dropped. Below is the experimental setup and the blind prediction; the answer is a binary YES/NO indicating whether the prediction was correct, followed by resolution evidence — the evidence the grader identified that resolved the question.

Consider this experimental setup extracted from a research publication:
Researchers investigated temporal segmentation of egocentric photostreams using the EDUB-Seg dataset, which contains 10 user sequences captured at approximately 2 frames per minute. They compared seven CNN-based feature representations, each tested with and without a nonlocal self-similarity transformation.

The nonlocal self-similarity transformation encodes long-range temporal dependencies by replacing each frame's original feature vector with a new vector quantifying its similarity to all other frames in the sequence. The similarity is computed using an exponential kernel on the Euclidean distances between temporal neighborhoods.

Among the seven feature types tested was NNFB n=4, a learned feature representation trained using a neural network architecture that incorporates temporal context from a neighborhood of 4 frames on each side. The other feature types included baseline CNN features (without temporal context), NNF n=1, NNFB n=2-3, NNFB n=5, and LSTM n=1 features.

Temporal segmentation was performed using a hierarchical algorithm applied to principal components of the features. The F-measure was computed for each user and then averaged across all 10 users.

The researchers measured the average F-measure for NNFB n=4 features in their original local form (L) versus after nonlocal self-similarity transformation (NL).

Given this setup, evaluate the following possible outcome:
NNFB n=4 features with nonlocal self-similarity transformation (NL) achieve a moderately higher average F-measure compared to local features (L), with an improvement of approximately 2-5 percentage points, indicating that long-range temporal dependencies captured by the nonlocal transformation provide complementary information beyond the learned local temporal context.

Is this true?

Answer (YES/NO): NO